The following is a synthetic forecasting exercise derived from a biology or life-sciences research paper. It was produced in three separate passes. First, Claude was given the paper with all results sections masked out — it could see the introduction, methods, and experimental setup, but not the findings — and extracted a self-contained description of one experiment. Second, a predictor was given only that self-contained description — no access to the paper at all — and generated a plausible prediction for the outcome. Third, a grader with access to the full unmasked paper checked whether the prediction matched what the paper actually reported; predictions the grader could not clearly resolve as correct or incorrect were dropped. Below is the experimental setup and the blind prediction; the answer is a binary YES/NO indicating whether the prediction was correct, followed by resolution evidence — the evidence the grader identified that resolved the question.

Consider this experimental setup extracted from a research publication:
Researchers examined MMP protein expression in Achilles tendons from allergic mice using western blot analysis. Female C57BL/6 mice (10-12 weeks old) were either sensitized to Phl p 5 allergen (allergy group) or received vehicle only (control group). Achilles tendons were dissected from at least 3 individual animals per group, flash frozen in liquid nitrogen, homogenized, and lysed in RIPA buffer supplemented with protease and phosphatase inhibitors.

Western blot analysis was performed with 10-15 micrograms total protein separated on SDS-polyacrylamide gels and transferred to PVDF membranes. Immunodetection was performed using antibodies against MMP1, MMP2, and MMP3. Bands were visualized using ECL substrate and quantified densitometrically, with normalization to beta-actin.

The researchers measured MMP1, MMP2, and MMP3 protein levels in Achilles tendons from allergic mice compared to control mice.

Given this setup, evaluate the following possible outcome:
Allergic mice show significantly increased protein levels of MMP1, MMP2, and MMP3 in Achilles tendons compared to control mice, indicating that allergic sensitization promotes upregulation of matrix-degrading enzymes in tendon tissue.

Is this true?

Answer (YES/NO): NO